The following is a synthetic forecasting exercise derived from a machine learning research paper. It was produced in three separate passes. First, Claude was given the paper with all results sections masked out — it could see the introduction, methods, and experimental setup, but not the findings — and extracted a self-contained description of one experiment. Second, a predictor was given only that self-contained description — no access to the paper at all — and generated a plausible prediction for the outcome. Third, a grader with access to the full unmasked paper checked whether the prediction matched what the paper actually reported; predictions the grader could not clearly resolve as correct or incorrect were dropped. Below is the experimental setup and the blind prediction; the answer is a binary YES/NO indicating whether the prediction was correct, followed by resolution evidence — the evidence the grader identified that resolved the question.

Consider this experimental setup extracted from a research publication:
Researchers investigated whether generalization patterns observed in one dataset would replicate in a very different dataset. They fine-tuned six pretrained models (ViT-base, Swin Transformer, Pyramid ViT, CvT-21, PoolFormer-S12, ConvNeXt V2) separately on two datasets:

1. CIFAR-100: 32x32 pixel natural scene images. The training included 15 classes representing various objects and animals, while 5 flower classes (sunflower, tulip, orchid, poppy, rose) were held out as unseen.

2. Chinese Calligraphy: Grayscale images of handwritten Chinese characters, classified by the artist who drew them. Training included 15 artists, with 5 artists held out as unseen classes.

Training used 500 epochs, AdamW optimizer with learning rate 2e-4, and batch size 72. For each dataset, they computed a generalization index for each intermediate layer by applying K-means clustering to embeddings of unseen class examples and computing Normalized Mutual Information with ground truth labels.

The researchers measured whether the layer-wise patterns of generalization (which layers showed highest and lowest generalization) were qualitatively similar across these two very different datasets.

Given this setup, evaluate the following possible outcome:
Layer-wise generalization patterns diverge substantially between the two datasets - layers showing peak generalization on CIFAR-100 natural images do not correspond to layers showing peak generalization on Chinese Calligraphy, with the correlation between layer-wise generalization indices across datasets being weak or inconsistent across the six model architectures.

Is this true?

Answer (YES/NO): NO